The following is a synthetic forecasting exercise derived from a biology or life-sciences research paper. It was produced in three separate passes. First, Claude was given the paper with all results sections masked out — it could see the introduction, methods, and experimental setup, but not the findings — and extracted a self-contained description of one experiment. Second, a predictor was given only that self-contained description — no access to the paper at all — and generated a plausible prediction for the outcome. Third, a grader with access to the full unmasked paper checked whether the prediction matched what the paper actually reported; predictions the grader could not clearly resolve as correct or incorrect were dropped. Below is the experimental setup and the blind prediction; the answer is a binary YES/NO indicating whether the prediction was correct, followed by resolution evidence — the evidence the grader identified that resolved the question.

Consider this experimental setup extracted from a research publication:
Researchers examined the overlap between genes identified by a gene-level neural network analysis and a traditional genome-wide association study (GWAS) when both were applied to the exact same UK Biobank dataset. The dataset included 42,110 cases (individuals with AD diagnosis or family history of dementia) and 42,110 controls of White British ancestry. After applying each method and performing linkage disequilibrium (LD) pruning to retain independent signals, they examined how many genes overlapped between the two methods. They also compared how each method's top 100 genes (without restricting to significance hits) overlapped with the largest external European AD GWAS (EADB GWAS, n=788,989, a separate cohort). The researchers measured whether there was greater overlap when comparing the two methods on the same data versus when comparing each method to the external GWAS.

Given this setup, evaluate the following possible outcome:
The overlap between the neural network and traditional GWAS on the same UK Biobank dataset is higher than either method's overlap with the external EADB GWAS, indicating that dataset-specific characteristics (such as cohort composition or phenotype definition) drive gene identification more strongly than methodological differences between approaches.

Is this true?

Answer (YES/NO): YES